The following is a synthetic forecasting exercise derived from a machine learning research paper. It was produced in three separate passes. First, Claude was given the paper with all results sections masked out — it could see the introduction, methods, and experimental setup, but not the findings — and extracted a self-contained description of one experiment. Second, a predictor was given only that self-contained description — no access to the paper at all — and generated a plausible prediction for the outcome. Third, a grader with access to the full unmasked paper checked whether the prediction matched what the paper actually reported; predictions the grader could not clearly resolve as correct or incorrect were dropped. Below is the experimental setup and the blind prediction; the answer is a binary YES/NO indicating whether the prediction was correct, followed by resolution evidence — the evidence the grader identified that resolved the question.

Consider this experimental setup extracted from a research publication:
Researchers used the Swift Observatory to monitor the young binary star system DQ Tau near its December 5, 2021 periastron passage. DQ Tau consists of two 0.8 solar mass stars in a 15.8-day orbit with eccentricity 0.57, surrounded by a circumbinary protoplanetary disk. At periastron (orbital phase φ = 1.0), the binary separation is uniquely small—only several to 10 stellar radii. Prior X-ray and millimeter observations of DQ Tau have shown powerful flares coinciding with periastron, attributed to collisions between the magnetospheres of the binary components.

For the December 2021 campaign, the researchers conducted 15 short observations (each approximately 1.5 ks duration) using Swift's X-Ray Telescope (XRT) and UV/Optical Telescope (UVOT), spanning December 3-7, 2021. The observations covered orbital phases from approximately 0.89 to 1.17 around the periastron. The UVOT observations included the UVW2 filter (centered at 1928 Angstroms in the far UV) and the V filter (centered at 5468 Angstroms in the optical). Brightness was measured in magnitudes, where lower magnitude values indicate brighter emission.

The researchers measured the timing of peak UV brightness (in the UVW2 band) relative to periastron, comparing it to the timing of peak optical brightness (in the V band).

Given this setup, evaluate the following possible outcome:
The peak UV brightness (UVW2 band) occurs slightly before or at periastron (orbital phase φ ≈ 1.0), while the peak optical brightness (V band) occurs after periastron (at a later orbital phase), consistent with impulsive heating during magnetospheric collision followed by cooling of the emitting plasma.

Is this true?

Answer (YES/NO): NO